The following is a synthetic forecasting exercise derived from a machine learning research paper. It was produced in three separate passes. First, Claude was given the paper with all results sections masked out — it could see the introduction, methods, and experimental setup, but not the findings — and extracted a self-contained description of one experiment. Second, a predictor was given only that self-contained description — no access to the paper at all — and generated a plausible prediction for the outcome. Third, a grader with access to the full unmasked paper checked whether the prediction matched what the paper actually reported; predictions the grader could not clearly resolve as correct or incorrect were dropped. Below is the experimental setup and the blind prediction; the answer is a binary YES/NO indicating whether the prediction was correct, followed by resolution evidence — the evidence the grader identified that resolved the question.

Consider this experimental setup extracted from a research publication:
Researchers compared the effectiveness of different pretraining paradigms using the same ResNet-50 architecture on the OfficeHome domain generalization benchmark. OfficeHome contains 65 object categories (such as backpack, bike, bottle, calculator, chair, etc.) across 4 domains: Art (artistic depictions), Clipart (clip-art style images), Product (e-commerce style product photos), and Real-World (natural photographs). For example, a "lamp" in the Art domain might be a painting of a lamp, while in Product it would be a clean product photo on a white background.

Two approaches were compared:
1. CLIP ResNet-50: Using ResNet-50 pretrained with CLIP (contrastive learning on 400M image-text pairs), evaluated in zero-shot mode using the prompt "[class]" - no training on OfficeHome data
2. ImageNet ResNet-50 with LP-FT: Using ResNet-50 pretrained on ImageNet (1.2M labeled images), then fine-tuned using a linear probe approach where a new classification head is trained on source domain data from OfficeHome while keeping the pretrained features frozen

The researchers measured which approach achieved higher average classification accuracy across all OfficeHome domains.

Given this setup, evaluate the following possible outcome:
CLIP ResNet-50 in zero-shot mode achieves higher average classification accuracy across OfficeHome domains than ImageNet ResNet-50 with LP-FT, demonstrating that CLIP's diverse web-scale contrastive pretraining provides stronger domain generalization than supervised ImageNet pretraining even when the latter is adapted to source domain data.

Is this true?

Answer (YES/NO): YES